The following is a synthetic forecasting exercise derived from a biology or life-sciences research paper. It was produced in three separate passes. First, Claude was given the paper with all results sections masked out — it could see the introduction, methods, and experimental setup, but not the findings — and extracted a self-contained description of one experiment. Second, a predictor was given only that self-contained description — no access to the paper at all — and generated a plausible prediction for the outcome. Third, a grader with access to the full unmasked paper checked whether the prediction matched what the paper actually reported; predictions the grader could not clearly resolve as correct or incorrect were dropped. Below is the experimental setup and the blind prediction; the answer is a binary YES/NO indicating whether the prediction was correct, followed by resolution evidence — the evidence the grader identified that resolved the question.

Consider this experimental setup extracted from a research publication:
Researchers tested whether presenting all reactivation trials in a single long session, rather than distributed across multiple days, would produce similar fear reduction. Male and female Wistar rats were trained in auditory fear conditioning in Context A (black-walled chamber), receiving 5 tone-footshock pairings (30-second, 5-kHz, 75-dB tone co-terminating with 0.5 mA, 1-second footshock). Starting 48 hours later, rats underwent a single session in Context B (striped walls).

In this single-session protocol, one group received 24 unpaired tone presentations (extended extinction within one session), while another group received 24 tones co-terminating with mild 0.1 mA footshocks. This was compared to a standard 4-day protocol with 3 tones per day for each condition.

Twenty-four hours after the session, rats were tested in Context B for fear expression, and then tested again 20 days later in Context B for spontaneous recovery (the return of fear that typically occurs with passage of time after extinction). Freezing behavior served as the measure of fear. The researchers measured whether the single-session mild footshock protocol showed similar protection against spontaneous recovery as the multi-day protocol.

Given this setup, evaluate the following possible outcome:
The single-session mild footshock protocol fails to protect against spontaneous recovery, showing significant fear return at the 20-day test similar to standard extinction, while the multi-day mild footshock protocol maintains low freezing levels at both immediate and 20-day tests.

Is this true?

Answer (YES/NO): YES